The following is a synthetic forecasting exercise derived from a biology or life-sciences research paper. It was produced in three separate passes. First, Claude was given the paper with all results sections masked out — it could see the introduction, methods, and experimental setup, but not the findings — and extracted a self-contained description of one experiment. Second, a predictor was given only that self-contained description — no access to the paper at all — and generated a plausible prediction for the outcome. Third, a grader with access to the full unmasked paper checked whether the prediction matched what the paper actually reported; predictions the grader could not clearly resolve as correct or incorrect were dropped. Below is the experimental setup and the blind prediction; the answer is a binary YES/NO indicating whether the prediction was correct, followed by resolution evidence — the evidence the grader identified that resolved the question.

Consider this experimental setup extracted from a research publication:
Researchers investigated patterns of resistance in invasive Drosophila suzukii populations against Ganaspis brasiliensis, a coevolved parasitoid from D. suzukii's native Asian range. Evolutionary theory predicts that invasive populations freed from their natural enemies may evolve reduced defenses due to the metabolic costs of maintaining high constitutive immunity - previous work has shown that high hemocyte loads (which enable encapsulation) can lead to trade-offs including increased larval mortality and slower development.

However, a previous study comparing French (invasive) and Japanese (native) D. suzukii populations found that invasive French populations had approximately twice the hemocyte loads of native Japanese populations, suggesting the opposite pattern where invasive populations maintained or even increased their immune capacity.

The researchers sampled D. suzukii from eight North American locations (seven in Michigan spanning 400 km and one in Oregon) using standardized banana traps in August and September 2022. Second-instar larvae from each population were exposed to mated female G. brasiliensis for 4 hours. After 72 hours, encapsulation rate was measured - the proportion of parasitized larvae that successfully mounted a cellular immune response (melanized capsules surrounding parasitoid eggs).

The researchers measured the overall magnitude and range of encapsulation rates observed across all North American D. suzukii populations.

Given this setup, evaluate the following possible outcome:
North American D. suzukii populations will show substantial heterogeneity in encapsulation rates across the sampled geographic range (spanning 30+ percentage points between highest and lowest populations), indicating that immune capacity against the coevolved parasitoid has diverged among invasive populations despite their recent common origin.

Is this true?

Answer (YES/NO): NO